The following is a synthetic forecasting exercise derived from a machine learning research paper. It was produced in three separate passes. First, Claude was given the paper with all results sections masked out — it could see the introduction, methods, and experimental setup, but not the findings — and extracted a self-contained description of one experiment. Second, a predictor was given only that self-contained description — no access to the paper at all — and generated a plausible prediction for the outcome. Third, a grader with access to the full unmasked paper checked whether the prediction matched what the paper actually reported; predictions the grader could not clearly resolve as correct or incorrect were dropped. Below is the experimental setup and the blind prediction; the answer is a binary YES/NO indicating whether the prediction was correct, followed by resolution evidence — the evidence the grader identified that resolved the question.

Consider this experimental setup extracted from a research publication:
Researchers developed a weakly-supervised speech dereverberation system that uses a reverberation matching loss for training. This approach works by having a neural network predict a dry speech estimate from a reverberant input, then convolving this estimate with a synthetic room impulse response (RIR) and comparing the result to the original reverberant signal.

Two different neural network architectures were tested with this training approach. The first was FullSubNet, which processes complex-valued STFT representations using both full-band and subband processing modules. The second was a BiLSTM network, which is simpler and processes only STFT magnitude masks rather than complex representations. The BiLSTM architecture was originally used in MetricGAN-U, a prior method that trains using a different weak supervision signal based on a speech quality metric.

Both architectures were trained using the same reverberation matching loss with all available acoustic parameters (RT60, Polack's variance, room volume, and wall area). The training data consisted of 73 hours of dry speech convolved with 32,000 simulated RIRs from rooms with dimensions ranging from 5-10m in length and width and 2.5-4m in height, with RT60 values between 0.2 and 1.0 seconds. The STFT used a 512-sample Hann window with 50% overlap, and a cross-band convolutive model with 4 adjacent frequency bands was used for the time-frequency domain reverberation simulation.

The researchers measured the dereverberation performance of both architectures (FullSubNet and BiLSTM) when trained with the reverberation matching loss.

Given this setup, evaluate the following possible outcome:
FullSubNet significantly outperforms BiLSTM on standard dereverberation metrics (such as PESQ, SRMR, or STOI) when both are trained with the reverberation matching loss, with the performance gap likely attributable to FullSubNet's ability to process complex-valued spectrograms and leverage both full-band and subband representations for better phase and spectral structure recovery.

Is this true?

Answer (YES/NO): NO